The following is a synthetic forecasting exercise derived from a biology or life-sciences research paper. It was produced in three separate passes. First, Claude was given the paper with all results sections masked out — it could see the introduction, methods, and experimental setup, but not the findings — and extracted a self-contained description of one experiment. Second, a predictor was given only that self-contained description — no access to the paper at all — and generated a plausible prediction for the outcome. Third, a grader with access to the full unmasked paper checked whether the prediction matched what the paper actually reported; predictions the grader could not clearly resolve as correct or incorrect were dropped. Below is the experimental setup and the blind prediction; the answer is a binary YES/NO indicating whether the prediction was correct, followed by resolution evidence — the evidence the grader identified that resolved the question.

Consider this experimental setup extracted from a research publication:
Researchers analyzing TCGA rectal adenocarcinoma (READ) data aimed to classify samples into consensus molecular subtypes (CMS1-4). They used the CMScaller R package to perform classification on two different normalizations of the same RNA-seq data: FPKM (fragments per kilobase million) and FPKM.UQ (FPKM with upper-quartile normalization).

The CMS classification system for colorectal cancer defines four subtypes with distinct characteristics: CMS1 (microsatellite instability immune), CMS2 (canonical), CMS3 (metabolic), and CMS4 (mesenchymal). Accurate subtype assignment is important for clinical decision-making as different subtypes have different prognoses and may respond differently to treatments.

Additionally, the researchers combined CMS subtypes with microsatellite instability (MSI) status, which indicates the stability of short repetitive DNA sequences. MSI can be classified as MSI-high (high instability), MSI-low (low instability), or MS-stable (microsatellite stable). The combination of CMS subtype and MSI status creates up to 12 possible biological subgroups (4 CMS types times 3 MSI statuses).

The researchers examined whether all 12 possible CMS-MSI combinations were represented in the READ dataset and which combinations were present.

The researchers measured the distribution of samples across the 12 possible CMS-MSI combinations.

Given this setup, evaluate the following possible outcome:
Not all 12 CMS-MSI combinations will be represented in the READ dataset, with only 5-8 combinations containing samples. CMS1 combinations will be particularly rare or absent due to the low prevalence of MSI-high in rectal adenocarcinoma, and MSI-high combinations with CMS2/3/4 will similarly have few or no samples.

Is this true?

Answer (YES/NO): NO